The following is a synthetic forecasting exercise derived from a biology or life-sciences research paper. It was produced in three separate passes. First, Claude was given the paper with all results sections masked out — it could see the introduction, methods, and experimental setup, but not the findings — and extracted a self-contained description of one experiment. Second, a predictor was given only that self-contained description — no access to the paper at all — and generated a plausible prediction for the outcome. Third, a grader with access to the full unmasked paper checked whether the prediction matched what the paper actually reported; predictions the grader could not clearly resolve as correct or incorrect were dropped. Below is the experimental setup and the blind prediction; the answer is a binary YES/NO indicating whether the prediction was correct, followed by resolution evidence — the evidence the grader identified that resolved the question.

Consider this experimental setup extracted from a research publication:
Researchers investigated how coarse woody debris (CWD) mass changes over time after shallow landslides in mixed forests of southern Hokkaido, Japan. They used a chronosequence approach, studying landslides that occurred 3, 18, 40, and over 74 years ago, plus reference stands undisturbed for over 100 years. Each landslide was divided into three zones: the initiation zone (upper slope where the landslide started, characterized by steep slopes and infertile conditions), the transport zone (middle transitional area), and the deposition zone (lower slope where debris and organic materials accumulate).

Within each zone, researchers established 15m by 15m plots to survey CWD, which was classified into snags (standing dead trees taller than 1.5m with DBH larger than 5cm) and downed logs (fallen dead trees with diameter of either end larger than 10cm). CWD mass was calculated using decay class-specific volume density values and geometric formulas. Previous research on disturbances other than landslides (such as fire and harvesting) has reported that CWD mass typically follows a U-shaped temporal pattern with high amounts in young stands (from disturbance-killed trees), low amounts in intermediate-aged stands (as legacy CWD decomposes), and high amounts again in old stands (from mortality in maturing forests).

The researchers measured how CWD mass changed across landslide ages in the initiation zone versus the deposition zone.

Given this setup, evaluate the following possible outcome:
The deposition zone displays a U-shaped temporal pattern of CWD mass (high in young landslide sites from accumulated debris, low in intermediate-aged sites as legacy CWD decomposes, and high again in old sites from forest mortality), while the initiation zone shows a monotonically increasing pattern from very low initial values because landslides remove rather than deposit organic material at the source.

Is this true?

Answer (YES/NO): YES